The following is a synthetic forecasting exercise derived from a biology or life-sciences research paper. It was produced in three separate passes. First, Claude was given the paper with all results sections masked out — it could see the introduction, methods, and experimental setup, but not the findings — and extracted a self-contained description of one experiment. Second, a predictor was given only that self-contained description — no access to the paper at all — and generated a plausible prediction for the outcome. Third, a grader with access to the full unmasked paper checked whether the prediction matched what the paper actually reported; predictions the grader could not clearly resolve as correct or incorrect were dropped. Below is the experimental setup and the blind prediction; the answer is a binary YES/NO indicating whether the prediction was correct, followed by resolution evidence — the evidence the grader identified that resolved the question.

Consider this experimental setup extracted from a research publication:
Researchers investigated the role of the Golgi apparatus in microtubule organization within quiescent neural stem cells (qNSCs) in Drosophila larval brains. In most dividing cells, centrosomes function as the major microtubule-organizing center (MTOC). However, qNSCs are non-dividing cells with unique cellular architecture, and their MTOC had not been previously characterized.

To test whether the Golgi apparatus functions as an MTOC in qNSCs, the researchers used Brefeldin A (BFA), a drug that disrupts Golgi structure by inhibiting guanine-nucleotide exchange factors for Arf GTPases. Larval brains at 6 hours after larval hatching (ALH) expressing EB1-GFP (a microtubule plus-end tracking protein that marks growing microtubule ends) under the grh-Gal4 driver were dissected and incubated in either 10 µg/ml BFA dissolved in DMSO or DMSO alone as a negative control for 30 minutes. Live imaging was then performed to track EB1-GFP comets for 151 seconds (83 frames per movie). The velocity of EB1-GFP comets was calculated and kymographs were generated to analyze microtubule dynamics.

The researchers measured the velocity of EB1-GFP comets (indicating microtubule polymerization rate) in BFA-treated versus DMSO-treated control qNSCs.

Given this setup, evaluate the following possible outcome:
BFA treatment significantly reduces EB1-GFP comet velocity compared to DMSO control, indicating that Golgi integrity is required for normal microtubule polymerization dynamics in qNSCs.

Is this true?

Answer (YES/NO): YES